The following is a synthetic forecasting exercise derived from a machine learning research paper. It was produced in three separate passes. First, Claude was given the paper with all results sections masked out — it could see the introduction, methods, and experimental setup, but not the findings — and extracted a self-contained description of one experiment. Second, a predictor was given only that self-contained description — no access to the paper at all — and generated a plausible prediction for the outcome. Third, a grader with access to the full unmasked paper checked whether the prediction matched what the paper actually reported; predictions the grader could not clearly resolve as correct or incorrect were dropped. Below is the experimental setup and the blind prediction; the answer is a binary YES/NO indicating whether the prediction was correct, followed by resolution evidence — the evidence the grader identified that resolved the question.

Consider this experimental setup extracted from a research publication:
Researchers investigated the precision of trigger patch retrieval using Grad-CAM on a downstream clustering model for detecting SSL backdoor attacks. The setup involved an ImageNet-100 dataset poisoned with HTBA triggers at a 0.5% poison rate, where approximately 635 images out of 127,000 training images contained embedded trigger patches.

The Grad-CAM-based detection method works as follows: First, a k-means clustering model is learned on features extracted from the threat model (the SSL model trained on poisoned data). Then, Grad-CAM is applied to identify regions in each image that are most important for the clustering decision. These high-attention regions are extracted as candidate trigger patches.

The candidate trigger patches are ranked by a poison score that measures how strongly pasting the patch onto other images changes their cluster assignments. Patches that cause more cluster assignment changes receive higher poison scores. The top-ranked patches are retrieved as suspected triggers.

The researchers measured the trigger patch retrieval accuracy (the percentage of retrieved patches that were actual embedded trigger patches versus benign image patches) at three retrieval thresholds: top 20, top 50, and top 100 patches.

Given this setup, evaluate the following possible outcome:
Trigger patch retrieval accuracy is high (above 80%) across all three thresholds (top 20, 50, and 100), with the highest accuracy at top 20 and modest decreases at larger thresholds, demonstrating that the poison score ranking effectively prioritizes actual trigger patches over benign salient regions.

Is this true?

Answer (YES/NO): NO